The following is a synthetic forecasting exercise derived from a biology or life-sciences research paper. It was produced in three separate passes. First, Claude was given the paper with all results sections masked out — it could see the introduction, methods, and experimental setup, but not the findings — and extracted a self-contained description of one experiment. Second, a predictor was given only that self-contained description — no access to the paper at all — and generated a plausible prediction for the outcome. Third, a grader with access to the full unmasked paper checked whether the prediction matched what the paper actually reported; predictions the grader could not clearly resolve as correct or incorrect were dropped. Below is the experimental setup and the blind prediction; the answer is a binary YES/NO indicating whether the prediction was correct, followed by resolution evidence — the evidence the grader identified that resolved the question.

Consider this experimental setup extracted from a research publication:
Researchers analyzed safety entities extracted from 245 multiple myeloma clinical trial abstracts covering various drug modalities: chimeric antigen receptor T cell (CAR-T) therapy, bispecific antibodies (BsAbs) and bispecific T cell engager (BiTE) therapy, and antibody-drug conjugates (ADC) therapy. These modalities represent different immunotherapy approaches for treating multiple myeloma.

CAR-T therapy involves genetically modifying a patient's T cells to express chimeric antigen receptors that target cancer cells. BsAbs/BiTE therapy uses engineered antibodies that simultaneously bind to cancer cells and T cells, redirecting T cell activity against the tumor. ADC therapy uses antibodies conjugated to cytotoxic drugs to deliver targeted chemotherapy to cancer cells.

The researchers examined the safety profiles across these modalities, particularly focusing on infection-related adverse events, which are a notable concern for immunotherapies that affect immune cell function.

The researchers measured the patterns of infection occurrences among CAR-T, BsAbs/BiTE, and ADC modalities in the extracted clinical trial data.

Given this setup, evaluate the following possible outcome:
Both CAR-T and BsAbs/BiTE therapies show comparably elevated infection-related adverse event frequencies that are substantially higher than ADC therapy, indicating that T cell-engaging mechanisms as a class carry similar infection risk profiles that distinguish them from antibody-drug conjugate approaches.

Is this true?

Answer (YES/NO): NO